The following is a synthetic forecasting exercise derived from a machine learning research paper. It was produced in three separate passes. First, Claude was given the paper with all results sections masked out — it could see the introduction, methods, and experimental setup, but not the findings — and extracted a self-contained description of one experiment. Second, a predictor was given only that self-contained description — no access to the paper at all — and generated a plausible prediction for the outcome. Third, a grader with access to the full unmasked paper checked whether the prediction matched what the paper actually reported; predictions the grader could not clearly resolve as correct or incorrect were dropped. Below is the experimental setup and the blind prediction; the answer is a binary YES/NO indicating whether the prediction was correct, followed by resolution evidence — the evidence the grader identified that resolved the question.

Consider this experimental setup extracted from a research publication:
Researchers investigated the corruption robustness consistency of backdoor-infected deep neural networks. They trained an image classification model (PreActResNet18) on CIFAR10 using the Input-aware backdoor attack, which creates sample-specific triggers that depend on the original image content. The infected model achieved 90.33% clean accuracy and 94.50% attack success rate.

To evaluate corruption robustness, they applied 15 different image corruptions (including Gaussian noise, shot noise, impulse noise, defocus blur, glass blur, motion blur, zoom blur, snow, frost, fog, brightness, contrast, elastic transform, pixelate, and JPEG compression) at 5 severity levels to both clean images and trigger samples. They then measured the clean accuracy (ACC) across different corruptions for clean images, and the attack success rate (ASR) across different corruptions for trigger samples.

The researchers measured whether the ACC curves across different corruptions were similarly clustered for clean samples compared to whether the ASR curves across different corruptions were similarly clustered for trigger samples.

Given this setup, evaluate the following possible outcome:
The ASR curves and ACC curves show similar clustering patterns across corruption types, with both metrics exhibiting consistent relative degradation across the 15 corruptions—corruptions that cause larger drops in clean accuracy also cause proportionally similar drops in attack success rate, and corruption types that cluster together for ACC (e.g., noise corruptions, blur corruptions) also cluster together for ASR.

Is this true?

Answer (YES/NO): NO